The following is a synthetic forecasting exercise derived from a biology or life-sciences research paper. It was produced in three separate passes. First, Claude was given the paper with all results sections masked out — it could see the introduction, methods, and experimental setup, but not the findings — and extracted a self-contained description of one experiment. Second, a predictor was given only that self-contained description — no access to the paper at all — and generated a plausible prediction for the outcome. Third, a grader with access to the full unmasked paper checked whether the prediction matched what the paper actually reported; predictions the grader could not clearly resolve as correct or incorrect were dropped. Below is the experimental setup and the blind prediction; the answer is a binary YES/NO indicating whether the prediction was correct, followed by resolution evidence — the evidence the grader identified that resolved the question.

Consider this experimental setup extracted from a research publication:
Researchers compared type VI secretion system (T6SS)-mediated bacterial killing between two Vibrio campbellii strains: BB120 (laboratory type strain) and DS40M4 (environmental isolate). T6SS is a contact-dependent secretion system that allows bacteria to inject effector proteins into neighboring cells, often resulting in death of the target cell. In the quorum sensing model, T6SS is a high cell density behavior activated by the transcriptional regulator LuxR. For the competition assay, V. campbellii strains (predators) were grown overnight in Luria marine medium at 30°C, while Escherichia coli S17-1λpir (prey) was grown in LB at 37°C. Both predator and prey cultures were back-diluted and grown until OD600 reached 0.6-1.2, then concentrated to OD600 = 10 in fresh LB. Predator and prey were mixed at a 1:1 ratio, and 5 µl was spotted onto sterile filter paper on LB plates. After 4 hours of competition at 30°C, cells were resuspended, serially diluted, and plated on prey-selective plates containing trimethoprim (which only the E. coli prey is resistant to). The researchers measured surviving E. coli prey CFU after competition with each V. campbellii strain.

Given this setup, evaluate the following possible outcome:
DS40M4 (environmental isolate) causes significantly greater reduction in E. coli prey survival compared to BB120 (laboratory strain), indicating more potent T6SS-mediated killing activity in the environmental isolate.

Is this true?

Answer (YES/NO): YES